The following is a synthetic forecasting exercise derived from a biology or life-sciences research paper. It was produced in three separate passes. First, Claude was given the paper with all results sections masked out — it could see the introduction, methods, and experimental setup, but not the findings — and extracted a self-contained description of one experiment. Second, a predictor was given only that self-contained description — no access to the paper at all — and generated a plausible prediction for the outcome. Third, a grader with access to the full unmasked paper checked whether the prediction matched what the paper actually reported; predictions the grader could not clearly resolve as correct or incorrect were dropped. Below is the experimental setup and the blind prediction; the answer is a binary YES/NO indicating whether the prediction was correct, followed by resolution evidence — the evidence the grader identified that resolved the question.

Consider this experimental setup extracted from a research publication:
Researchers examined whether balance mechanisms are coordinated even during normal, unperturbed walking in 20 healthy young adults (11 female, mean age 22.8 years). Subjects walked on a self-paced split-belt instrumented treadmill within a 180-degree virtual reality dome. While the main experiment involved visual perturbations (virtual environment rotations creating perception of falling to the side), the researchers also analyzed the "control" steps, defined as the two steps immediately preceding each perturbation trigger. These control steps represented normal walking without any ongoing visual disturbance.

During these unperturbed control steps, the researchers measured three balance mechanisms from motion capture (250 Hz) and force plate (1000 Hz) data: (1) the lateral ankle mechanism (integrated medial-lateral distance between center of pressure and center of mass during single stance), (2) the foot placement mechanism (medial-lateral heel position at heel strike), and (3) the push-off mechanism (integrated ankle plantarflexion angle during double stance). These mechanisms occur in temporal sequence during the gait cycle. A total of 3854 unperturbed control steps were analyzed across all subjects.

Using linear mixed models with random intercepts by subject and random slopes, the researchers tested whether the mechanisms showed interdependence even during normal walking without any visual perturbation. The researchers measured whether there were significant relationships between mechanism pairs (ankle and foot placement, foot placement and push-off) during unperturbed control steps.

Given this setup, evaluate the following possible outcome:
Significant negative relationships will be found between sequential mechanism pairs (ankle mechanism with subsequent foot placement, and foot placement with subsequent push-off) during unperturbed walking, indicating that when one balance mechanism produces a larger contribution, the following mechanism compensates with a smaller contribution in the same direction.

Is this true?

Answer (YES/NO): NO